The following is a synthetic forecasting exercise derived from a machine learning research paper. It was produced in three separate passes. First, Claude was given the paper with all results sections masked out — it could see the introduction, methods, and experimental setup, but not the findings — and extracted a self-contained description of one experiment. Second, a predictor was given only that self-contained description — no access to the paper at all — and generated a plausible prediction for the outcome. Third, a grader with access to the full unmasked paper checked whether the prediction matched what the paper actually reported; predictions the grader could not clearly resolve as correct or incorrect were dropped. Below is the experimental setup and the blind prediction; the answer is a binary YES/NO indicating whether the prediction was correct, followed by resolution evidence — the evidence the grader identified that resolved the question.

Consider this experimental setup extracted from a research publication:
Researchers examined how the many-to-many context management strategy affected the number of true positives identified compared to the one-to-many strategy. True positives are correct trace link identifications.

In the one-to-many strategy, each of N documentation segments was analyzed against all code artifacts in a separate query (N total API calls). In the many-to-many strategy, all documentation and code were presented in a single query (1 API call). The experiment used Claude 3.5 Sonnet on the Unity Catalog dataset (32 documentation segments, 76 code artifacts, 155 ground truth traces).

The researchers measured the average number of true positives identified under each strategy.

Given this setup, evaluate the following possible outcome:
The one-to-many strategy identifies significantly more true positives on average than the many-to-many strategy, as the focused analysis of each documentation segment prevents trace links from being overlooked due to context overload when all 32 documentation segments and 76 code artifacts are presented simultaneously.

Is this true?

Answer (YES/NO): YES